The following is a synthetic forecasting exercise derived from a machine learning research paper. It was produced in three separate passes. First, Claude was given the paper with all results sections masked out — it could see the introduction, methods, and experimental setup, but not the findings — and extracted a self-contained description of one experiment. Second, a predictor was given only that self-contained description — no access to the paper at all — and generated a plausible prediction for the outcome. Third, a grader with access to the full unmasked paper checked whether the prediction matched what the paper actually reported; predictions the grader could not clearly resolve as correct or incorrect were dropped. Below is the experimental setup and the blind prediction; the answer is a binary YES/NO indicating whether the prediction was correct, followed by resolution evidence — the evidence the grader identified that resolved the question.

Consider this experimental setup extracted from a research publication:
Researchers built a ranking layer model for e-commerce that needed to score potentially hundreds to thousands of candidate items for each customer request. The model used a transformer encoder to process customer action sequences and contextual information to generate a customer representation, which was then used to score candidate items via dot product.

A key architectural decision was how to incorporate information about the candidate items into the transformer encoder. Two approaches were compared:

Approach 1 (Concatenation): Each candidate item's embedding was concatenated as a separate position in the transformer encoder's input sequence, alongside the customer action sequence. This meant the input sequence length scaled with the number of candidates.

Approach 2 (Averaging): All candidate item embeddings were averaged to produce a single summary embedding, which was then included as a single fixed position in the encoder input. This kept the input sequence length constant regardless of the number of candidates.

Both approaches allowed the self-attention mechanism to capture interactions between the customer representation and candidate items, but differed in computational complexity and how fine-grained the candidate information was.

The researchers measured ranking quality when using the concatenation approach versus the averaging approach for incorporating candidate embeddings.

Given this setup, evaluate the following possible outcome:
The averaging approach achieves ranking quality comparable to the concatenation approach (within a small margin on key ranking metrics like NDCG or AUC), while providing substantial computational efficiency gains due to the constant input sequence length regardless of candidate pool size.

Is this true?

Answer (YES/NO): YES